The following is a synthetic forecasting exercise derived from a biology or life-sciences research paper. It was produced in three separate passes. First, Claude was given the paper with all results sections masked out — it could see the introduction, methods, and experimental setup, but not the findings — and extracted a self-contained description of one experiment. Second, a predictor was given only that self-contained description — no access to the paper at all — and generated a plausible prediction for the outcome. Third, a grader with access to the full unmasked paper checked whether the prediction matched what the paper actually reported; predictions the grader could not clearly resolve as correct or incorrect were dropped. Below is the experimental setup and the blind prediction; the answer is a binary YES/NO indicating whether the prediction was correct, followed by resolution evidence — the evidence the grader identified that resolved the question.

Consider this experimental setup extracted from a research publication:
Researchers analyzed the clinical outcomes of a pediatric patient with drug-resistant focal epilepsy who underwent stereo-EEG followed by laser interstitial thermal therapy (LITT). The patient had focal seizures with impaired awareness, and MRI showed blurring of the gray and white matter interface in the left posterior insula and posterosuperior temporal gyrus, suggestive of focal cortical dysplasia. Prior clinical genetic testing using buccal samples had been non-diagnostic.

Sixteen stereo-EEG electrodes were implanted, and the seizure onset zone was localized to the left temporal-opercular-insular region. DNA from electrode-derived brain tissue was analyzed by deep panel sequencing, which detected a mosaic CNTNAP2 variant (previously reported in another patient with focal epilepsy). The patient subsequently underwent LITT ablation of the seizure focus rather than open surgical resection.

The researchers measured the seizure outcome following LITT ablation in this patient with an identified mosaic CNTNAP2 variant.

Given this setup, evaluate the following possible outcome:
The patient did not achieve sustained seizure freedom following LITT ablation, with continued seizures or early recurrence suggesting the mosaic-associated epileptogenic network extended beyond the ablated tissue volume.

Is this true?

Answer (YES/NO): NO